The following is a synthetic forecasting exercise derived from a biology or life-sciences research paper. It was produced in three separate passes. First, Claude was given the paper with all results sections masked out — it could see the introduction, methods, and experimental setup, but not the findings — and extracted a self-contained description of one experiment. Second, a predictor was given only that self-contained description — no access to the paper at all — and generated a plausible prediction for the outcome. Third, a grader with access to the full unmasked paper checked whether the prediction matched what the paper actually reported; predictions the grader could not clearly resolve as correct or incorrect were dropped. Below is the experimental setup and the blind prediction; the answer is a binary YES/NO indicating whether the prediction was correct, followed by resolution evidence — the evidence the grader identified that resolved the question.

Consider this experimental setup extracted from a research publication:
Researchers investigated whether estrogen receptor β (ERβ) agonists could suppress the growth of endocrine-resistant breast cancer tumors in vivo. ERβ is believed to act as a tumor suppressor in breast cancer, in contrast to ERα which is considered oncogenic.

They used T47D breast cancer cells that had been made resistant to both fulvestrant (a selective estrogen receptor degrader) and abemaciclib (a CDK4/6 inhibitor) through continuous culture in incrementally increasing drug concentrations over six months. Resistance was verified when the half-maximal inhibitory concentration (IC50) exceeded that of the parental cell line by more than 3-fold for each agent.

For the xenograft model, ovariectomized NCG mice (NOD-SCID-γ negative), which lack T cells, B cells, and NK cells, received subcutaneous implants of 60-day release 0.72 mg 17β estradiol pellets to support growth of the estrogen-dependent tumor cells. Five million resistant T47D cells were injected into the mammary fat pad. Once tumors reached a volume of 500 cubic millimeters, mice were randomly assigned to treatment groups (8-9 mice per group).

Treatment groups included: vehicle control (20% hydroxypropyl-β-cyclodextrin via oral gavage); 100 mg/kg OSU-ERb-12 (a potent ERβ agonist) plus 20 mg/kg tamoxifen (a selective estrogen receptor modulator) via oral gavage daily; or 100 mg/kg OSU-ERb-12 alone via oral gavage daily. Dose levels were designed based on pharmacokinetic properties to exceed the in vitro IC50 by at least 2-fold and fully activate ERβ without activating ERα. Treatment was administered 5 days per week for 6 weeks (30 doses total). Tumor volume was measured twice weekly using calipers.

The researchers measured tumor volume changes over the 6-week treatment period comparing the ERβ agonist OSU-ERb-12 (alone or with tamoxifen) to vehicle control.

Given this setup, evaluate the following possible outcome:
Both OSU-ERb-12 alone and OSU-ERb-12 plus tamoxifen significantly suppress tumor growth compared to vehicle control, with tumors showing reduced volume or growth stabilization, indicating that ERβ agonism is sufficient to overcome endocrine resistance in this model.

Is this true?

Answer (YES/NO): NO